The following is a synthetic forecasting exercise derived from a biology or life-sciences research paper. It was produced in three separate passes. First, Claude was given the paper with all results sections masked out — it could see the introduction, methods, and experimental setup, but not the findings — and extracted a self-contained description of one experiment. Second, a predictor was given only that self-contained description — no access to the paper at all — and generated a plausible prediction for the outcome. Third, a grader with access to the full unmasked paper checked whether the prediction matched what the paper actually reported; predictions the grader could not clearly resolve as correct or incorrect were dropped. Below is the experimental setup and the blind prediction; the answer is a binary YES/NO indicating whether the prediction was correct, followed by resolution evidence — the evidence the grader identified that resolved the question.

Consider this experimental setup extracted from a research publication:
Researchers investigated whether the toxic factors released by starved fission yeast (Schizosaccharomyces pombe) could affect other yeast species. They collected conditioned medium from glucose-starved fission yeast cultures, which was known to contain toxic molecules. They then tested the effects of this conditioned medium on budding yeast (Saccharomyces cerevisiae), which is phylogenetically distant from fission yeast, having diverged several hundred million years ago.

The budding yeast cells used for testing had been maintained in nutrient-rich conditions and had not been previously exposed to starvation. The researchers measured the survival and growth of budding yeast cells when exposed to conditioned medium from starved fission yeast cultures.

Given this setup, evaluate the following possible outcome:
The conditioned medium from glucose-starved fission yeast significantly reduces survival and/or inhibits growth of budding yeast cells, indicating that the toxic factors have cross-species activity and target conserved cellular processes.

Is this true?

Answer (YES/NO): YES